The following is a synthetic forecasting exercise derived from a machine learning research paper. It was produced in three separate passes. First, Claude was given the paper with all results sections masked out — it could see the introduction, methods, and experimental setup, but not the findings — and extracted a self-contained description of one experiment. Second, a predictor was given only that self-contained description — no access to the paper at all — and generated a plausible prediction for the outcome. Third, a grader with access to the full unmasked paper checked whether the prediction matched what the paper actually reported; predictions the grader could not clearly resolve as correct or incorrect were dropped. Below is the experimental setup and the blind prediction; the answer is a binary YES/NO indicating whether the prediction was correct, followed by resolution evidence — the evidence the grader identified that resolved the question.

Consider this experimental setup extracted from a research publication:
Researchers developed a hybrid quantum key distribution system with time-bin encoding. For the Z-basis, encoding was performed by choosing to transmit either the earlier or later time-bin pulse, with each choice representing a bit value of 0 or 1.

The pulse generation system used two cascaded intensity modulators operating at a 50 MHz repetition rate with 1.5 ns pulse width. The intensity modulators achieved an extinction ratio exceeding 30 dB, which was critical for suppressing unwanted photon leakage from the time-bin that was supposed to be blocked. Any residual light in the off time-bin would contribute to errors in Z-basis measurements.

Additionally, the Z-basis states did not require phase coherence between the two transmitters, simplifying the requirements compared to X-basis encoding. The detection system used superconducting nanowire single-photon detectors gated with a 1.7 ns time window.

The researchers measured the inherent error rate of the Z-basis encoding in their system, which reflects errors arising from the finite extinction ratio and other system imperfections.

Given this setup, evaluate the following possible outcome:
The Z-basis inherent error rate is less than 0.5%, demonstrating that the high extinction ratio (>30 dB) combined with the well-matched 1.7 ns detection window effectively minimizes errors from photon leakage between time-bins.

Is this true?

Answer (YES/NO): YES